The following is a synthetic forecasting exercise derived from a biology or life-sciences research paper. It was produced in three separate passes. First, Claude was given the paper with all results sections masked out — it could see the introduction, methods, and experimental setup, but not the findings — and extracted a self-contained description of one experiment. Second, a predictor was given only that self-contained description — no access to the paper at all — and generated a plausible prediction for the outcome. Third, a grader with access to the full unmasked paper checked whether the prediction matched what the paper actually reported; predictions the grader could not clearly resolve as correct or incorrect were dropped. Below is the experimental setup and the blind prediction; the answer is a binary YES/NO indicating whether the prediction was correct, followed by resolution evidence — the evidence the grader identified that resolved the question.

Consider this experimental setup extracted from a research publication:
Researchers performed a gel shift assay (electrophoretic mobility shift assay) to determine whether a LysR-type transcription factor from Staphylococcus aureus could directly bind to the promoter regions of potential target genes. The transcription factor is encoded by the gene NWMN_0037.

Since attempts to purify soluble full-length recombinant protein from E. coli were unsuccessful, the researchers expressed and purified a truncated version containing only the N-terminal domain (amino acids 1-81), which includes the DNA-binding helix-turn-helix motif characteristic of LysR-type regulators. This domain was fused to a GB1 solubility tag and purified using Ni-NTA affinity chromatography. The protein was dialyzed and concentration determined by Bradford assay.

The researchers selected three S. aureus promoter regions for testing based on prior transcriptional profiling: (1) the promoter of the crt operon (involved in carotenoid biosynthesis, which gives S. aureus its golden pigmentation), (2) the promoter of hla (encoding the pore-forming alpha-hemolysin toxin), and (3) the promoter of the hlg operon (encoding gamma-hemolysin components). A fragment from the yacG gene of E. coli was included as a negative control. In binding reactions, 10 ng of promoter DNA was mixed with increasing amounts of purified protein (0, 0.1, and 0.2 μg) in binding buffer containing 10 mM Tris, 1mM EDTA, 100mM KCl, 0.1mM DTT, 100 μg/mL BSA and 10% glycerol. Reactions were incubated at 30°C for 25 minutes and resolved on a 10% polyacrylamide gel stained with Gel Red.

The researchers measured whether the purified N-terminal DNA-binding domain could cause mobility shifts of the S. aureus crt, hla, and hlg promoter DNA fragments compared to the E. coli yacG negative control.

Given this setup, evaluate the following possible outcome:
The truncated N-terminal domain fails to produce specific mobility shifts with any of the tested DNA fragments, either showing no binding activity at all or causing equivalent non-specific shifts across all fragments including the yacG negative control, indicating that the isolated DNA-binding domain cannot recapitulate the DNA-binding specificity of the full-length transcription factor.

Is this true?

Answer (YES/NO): NO